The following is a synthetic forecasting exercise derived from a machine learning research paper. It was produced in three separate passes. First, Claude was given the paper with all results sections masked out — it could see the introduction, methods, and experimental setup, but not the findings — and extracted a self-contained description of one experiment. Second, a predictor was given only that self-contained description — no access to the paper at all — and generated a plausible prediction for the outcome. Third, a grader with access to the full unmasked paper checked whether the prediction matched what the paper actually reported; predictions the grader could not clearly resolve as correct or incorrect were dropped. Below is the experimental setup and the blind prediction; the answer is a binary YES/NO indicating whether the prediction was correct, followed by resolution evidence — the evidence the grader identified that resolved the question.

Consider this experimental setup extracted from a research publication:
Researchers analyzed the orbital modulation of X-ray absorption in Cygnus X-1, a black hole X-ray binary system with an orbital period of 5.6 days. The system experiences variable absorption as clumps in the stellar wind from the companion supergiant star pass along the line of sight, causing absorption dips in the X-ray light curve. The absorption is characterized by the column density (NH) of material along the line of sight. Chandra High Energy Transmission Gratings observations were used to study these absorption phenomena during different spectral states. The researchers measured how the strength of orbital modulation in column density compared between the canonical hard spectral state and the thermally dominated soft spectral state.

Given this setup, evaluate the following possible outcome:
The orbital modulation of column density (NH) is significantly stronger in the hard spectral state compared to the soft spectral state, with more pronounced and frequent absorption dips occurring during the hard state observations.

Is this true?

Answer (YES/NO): YES